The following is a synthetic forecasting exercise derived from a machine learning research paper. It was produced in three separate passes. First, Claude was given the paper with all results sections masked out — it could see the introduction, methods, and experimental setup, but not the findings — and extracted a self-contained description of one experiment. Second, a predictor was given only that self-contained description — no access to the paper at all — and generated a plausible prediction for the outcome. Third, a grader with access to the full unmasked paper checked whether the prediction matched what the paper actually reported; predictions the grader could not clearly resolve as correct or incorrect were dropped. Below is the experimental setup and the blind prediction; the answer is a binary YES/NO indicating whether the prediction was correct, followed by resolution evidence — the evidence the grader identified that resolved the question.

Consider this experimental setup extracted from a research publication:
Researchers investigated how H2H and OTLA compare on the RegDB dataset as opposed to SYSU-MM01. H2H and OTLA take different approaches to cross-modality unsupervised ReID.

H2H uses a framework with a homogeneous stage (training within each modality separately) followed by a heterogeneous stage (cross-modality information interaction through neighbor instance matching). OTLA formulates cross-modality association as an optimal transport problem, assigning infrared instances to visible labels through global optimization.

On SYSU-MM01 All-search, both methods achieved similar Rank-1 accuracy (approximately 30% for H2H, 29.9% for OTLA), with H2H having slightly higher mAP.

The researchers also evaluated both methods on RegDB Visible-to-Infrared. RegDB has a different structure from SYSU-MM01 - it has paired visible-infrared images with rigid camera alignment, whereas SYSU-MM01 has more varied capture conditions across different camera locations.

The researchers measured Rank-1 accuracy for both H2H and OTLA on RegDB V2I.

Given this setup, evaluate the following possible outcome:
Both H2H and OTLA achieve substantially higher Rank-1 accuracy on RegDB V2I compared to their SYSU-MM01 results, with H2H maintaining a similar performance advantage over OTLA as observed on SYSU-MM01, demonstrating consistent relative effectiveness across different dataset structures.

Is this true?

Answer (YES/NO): NO